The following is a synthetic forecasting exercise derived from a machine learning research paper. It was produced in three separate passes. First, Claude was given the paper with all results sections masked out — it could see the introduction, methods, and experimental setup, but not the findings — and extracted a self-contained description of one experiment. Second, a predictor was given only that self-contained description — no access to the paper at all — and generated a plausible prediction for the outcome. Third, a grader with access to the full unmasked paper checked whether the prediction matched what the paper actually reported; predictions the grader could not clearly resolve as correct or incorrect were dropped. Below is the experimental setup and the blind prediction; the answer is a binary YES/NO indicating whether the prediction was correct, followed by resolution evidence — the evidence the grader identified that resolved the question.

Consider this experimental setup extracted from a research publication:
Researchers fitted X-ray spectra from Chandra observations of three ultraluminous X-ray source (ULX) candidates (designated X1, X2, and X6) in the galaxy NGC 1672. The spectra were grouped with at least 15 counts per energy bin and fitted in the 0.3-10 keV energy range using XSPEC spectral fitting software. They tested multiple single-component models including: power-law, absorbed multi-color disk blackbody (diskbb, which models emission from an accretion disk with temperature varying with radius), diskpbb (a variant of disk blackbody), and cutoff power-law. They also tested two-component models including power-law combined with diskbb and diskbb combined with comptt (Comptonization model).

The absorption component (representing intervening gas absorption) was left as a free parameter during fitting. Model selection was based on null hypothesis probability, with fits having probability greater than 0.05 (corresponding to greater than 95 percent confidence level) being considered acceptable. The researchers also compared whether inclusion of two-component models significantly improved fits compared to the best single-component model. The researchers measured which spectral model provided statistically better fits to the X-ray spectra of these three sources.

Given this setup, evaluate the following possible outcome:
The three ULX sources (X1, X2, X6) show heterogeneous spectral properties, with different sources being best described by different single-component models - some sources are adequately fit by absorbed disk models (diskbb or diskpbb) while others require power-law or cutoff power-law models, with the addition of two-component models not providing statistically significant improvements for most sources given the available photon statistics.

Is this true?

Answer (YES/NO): NO